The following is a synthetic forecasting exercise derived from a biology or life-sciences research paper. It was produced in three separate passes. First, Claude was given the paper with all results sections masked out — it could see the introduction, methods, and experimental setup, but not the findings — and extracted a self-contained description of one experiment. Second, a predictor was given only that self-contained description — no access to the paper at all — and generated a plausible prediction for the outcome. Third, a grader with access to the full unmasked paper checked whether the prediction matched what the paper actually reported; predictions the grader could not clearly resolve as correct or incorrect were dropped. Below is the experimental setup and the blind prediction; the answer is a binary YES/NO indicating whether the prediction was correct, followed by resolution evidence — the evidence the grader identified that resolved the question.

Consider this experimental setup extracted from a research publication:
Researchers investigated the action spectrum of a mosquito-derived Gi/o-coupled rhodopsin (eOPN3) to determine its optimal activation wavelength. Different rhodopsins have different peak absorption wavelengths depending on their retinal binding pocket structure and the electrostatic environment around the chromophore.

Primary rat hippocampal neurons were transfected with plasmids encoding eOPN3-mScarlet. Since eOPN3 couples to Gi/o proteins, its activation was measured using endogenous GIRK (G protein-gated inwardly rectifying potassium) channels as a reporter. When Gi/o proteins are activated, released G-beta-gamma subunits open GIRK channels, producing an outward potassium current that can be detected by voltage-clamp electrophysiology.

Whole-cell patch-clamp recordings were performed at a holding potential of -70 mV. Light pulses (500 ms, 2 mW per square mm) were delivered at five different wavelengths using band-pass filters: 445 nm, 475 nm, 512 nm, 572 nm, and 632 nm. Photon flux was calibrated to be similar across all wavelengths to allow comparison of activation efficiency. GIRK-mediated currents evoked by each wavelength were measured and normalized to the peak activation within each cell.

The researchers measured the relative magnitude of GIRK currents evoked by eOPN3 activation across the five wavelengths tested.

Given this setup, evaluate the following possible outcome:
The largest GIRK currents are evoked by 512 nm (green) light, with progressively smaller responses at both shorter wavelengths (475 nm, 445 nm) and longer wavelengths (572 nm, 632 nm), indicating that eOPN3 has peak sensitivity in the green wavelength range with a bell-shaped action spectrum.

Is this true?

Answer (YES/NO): NO